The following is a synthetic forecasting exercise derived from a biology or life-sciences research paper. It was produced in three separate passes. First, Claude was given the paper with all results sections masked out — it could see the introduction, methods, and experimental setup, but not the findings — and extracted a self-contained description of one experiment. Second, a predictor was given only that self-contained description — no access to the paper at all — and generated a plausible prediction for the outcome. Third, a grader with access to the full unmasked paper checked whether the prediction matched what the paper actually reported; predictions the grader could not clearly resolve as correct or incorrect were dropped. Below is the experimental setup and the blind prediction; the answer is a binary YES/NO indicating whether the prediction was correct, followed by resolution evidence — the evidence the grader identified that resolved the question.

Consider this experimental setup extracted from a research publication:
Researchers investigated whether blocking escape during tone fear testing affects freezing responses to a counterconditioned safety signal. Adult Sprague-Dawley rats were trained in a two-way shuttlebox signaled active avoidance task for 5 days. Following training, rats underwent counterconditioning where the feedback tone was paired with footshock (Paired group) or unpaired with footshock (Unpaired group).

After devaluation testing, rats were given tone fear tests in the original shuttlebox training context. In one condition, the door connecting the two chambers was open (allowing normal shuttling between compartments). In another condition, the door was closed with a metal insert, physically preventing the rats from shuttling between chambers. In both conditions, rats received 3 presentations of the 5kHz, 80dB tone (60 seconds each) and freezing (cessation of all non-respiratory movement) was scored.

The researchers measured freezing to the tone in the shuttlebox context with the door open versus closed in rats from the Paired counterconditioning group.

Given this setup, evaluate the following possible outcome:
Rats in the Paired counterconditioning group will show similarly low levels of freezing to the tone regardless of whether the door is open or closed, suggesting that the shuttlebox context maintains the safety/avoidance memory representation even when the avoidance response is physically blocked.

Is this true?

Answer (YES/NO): NO